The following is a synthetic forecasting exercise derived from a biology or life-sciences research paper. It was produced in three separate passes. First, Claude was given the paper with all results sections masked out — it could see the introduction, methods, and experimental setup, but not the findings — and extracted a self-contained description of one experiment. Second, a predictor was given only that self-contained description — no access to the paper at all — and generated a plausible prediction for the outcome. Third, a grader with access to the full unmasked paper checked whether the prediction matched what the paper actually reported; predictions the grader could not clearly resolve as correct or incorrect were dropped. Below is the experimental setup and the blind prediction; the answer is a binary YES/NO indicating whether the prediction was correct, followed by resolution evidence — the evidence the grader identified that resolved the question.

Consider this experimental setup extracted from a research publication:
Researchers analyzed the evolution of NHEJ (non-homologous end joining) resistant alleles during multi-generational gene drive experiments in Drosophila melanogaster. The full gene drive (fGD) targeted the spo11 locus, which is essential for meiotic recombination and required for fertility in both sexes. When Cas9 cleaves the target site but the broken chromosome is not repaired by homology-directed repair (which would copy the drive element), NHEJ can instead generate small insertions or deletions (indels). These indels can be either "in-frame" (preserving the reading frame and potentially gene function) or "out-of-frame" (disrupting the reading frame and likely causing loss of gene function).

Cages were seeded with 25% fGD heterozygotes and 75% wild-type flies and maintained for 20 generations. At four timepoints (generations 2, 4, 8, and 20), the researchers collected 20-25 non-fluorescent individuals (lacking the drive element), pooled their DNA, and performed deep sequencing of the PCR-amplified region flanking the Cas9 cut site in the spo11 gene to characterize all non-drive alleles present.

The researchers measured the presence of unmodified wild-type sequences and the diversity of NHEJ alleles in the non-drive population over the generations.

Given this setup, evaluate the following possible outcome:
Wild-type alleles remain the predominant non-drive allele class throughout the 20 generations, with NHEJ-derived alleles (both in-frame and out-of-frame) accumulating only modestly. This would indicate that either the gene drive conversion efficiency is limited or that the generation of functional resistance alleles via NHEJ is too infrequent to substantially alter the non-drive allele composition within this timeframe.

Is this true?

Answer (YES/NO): NO